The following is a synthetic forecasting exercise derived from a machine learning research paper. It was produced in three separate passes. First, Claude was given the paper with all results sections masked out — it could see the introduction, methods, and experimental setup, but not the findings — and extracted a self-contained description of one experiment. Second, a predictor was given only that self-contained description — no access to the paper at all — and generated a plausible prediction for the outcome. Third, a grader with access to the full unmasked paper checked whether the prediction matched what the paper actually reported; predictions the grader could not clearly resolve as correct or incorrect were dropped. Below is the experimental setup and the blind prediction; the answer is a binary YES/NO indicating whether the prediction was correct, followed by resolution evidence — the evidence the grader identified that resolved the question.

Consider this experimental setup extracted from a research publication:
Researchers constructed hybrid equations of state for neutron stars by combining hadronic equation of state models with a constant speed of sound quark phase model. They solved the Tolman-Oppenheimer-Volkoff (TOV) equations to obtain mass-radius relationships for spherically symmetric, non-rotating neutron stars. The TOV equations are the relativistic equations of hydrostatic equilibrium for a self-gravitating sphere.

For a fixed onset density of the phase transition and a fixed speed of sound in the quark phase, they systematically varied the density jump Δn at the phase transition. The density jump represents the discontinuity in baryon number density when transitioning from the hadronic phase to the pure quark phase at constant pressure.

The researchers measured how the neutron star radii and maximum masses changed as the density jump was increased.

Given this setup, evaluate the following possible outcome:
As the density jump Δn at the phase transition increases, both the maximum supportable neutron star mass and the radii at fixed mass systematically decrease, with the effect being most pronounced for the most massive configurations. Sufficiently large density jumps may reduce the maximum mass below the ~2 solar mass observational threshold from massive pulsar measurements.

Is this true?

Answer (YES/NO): YES